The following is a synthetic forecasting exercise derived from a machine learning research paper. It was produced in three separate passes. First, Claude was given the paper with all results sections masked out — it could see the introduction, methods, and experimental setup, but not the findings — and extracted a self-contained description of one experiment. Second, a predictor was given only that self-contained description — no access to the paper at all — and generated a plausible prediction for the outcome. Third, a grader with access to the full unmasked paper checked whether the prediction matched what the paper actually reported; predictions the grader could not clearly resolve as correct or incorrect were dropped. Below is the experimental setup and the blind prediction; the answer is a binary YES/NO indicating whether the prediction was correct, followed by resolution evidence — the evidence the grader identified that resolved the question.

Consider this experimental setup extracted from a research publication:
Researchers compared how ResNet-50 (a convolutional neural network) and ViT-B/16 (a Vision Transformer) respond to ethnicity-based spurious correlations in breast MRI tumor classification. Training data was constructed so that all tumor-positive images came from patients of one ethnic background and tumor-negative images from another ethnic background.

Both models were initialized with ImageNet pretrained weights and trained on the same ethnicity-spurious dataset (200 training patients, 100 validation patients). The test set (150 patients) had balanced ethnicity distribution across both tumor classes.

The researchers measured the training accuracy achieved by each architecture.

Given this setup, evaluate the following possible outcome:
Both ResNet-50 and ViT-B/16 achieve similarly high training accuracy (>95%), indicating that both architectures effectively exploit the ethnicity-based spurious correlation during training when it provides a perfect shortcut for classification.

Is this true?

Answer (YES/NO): NO